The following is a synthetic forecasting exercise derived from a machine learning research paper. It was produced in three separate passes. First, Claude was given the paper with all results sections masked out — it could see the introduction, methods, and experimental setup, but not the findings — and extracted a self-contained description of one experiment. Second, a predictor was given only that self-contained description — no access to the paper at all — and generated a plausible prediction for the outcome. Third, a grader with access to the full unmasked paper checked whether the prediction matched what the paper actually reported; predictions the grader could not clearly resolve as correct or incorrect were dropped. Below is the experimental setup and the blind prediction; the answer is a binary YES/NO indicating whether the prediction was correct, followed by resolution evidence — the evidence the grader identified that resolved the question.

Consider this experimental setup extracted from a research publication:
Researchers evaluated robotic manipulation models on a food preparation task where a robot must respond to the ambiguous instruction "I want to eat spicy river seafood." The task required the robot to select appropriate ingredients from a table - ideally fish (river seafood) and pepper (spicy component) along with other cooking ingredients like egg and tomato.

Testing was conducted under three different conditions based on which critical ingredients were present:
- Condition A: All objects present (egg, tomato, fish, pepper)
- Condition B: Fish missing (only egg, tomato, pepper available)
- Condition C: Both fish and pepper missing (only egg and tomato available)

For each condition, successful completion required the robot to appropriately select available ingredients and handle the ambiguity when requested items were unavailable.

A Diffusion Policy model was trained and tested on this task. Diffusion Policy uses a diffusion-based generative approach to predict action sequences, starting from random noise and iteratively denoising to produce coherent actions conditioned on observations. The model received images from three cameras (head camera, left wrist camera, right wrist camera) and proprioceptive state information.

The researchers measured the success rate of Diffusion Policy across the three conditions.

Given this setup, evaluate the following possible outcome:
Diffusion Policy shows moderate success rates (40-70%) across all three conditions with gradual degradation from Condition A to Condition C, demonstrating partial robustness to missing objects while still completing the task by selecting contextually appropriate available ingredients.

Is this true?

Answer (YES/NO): NO